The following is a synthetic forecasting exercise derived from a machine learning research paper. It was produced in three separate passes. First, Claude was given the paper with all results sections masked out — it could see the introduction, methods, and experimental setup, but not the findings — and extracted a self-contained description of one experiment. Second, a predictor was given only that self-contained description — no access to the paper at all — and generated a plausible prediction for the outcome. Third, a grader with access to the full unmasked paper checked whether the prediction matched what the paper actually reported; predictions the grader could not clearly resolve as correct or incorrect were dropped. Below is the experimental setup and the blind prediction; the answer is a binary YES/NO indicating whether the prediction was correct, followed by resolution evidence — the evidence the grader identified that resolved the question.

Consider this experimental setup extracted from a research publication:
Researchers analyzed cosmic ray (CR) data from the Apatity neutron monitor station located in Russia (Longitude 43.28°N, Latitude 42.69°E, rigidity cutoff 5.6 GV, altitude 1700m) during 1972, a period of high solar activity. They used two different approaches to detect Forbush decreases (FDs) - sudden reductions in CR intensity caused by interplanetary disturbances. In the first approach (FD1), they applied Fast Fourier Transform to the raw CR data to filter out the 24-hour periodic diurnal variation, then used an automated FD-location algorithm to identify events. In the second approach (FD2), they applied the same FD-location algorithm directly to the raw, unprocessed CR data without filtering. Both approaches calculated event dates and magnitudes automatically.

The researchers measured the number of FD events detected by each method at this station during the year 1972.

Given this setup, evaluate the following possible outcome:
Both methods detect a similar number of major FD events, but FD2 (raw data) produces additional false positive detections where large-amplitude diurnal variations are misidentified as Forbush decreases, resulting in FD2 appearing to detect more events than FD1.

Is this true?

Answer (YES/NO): NO